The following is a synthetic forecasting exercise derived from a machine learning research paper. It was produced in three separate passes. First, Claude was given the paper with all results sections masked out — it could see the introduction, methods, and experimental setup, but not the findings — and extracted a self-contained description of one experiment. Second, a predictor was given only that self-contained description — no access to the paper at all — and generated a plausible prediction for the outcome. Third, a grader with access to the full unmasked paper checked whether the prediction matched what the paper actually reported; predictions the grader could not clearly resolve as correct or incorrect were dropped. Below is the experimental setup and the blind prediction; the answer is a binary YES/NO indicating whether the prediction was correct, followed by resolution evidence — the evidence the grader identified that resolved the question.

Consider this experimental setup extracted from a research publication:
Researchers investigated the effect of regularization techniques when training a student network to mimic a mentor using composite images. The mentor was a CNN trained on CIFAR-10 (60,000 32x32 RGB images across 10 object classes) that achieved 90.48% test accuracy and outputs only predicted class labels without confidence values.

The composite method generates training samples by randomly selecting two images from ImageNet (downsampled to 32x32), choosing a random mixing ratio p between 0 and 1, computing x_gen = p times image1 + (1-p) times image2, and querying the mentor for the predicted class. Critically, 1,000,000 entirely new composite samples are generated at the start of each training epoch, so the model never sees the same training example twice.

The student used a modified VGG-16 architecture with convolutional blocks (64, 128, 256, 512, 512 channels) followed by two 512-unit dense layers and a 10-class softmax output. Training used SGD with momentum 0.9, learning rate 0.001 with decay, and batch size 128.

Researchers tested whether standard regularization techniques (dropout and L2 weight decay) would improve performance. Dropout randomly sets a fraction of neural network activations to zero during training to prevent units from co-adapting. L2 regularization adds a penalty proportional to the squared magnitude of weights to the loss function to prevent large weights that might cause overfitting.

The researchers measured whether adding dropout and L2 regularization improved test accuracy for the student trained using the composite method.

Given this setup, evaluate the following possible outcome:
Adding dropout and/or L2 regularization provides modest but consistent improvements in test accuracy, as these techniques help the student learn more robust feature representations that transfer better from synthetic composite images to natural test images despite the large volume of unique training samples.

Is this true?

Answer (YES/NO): NO